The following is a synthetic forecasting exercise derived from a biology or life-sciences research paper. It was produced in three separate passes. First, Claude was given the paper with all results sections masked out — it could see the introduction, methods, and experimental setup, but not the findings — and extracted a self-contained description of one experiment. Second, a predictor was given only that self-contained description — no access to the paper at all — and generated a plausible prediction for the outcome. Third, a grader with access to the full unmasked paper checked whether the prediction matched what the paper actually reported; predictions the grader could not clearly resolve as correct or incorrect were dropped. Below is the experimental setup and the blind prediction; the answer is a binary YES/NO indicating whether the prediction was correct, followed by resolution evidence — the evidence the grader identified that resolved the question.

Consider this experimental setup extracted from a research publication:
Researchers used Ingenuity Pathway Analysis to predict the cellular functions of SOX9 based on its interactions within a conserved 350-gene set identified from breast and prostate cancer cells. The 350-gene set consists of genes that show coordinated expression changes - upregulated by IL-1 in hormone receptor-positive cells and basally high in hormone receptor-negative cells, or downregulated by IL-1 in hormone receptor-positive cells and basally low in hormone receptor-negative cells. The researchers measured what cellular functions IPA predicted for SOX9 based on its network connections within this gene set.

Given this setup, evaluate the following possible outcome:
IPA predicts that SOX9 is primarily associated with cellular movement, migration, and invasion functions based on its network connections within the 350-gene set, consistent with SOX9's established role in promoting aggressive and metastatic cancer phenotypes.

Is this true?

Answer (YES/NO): NO